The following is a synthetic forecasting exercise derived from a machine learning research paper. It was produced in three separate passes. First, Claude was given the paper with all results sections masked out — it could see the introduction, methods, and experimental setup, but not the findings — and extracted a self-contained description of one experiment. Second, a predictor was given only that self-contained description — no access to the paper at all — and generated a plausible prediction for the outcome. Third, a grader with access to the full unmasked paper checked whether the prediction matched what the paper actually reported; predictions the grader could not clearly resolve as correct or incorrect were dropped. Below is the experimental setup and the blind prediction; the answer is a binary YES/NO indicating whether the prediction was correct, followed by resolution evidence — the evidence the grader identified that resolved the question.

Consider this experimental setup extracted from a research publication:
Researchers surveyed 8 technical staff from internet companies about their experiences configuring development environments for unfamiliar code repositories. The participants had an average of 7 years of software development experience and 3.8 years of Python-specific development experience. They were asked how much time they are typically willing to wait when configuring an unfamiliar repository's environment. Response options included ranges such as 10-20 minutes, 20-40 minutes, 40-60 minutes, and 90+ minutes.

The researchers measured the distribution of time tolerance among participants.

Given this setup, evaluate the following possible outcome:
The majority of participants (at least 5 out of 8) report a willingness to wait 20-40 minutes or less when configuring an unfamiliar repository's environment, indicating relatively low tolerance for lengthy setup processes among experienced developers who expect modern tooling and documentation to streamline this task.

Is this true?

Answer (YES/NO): NO